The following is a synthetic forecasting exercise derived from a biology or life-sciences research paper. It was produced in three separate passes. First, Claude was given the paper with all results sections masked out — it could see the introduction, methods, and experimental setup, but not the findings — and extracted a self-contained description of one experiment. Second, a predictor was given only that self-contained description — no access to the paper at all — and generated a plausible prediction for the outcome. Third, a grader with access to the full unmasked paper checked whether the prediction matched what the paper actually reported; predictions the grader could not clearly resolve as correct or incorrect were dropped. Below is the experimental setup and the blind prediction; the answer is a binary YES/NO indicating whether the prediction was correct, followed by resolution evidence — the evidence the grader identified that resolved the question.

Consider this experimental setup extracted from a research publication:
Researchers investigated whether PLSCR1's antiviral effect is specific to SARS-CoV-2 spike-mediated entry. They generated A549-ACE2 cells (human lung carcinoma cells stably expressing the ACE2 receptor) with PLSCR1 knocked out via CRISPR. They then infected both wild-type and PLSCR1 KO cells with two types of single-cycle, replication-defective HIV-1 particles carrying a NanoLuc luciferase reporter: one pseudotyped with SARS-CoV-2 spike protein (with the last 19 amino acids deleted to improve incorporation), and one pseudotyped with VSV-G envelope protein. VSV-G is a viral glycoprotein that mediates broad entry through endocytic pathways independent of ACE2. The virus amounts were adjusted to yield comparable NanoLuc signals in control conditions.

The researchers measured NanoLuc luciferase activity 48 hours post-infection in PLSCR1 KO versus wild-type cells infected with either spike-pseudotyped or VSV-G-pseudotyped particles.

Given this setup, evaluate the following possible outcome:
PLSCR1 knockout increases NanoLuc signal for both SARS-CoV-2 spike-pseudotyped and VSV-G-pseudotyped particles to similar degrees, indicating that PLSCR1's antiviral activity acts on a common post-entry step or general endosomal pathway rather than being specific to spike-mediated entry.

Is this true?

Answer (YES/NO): NO